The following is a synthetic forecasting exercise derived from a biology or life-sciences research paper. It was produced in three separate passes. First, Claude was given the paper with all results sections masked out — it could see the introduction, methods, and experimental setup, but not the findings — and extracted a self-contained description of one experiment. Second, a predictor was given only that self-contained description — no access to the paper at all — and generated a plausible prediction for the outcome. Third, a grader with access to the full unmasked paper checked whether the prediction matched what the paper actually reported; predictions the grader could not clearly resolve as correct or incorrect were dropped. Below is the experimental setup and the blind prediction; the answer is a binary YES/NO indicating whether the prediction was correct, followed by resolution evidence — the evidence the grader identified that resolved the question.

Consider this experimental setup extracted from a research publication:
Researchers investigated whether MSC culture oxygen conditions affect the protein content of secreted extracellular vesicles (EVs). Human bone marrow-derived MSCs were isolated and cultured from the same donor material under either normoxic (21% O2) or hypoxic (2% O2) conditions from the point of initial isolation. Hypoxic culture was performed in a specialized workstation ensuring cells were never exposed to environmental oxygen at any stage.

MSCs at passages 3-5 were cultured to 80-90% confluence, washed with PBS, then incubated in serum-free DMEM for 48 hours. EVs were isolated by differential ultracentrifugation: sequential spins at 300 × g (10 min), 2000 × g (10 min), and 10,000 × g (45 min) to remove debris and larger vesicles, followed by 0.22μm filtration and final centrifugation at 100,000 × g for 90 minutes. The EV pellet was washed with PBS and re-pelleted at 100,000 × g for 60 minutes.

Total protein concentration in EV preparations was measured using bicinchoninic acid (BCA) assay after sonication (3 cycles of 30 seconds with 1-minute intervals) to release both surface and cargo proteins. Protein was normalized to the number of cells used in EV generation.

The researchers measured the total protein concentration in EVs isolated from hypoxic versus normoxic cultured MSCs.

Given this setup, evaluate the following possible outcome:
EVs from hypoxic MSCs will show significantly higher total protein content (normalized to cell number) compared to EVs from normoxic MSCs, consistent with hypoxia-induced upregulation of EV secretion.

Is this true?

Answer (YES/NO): NO